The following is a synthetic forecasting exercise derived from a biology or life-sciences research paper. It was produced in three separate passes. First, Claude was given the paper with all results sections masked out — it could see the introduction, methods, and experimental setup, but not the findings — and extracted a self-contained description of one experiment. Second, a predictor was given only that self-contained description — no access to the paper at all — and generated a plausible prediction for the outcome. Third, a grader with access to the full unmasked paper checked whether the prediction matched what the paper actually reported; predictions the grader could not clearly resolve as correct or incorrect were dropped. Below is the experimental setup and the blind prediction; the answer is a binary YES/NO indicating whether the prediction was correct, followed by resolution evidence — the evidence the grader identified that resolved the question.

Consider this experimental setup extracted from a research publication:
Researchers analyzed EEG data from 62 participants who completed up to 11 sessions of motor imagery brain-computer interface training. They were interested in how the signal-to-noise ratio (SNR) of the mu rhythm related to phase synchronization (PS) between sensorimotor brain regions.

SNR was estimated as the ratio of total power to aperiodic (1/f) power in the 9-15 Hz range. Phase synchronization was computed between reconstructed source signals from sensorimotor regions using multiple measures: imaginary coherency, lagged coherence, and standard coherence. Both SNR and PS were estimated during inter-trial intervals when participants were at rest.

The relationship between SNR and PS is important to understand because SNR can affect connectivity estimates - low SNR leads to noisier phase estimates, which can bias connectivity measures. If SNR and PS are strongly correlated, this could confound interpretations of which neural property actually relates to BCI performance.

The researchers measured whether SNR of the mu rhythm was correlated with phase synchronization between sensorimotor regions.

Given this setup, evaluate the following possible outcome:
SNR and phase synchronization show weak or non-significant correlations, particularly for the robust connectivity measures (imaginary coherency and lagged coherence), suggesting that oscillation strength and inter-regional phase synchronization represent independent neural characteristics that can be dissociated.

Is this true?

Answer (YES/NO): NO